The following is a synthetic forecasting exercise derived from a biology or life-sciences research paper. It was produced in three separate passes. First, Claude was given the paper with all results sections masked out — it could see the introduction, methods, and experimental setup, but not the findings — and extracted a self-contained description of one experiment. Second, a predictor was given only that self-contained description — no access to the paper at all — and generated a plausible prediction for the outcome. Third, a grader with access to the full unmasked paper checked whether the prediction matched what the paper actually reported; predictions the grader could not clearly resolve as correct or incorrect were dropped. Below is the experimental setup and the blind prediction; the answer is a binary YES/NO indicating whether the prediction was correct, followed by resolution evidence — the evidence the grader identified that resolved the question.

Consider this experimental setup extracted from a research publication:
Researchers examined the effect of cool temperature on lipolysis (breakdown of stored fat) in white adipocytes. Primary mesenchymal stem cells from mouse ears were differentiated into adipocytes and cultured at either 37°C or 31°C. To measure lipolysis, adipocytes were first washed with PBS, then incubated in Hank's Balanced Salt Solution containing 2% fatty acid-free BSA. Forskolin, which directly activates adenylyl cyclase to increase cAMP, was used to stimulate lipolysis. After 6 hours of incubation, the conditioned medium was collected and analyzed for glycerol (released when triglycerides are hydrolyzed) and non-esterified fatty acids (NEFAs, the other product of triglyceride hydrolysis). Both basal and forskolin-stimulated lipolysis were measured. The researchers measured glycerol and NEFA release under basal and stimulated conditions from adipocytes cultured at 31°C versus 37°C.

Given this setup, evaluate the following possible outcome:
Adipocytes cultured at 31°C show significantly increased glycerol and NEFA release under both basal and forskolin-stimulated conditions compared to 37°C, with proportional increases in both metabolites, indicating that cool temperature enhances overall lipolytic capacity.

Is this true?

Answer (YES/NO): NO